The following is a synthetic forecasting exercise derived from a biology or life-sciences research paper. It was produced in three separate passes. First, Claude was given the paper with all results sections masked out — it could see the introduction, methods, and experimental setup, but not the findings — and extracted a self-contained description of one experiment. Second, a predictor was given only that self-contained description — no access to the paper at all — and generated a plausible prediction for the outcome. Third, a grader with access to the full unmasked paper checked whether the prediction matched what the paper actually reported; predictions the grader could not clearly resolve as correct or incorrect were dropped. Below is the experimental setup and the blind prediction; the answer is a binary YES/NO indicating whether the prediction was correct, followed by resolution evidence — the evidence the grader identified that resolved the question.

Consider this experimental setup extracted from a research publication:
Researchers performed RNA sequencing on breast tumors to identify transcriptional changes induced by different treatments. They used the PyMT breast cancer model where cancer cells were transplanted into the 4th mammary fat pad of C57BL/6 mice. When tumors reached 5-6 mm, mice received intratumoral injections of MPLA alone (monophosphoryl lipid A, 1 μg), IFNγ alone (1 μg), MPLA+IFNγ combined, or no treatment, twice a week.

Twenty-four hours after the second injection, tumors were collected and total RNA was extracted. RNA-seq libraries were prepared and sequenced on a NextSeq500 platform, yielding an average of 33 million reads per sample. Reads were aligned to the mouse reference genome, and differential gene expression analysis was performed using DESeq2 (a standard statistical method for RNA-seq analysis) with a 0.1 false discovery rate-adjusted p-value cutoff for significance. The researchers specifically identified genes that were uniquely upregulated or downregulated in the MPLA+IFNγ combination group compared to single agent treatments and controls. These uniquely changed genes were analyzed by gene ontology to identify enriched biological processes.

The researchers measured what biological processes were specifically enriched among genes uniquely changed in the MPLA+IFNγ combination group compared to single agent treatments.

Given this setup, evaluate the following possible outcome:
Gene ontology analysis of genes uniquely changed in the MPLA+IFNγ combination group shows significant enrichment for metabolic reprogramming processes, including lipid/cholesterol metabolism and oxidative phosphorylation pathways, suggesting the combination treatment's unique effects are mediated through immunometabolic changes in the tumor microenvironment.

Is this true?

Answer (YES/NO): NO